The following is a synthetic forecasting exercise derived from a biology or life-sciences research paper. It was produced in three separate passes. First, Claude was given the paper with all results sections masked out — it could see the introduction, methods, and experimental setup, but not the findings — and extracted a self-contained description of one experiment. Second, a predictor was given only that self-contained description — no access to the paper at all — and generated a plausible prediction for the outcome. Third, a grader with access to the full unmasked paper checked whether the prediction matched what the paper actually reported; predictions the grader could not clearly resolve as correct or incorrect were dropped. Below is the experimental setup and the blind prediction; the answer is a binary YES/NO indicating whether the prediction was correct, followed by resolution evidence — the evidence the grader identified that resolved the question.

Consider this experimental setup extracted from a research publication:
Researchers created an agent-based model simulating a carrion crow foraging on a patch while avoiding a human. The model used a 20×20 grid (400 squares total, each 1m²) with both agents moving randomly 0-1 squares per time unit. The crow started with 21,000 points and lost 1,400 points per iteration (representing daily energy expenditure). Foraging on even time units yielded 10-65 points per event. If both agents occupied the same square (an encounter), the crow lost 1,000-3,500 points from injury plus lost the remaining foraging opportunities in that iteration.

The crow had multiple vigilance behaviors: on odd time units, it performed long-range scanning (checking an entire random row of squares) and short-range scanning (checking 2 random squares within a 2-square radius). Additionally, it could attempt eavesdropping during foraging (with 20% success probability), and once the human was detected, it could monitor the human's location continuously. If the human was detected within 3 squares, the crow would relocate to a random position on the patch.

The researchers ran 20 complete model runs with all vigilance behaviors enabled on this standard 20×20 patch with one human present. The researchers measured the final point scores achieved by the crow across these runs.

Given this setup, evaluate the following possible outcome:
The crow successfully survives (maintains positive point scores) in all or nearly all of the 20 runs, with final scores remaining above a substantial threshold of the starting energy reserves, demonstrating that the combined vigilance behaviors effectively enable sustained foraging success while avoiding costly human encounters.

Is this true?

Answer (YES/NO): YES